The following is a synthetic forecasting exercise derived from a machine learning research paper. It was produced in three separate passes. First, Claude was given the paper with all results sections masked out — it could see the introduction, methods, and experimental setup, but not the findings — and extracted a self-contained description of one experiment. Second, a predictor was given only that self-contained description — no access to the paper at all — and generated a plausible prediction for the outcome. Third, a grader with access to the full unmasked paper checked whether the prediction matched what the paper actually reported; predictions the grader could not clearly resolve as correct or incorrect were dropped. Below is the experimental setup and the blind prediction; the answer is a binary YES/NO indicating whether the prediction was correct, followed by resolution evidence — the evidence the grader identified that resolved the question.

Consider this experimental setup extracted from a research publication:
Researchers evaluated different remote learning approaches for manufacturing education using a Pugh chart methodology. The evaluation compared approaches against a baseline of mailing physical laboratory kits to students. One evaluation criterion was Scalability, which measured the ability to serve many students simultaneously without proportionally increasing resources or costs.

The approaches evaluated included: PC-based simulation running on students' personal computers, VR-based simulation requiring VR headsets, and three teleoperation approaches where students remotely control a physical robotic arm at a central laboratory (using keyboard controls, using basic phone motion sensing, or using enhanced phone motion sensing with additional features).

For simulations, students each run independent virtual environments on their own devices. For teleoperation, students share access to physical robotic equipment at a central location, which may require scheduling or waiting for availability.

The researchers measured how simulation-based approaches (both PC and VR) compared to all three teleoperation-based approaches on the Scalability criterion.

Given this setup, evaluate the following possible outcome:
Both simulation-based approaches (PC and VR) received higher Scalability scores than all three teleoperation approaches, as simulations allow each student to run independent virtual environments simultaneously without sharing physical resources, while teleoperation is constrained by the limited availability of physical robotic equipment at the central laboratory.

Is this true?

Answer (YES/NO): YES